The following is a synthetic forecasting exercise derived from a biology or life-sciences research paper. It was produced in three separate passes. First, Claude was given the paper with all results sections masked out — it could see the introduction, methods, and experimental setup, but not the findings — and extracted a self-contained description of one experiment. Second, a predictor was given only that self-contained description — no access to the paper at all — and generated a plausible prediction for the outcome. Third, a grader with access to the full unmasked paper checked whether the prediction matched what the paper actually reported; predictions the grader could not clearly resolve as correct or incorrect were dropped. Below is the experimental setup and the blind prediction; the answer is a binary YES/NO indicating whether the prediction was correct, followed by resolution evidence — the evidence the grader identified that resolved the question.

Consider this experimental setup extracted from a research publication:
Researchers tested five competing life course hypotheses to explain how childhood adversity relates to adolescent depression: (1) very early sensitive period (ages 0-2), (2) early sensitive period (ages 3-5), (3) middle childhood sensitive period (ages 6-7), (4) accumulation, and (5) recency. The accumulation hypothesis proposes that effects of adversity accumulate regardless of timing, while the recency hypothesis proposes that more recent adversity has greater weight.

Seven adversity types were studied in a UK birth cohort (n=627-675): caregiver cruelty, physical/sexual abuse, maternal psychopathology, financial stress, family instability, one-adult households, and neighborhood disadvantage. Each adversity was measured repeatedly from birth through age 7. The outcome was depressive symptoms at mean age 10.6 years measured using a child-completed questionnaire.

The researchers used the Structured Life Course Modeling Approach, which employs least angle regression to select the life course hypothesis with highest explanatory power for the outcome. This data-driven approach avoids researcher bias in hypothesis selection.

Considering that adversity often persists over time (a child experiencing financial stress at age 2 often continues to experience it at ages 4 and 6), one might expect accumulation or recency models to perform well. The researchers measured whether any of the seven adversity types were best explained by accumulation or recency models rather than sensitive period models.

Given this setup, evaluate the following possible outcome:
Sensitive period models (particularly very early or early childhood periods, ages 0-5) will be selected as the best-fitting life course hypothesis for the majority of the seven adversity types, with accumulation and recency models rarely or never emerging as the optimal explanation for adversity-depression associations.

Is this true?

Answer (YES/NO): YES